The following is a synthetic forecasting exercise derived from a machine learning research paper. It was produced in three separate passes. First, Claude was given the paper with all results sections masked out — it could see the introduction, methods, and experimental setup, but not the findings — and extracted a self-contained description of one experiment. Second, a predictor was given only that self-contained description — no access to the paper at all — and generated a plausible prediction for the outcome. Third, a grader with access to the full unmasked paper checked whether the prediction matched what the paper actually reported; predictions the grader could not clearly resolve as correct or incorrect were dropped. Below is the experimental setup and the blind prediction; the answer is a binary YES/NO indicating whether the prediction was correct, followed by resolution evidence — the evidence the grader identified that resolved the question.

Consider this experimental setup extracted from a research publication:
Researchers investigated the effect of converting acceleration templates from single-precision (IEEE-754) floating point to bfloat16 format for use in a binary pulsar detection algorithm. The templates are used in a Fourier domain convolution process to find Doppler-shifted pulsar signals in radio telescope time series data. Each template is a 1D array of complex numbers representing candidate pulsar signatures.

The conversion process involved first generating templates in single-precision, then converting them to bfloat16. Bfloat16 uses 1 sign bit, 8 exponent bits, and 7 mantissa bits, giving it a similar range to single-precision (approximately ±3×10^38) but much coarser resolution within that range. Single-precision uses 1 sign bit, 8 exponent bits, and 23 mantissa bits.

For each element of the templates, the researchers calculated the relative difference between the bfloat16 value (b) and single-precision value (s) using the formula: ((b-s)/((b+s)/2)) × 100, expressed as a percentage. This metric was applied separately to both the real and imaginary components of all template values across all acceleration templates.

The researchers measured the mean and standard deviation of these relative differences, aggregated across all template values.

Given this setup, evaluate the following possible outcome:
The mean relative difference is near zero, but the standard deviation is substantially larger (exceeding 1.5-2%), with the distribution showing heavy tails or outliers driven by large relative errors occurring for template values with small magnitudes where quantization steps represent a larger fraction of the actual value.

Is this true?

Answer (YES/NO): NO